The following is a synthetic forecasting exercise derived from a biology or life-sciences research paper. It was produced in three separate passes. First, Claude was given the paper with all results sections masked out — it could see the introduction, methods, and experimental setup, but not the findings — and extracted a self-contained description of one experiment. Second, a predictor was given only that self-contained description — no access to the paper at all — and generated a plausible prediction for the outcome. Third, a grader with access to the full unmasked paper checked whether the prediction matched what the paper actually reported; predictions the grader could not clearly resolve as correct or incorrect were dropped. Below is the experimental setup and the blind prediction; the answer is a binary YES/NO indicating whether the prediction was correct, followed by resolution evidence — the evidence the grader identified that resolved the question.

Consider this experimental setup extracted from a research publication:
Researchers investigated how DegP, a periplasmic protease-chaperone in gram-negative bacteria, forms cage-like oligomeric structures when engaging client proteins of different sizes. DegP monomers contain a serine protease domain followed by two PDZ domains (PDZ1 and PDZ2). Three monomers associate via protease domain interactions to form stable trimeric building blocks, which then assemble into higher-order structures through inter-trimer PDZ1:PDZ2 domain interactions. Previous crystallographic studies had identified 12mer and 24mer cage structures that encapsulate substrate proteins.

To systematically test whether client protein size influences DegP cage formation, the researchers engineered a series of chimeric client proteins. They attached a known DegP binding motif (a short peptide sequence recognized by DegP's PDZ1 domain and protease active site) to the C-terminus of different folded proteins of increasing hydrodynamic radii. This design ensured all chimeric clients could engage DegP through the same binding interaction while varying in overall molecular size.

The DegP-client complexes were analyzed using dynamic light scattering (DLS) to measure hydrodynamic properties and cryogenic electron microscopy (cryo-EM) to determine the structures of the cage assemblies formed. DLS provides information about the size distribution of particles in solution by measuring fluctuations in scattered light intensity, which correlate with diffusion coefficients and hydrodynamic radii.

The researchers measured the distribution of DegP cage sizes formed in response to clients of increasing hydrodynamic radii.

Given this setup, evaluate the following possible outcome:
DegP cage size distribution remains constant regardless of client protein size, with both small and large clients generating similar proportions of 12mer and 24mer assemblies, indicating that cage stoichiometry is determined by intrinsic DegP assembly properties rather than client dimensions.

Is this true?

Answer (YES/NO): NO